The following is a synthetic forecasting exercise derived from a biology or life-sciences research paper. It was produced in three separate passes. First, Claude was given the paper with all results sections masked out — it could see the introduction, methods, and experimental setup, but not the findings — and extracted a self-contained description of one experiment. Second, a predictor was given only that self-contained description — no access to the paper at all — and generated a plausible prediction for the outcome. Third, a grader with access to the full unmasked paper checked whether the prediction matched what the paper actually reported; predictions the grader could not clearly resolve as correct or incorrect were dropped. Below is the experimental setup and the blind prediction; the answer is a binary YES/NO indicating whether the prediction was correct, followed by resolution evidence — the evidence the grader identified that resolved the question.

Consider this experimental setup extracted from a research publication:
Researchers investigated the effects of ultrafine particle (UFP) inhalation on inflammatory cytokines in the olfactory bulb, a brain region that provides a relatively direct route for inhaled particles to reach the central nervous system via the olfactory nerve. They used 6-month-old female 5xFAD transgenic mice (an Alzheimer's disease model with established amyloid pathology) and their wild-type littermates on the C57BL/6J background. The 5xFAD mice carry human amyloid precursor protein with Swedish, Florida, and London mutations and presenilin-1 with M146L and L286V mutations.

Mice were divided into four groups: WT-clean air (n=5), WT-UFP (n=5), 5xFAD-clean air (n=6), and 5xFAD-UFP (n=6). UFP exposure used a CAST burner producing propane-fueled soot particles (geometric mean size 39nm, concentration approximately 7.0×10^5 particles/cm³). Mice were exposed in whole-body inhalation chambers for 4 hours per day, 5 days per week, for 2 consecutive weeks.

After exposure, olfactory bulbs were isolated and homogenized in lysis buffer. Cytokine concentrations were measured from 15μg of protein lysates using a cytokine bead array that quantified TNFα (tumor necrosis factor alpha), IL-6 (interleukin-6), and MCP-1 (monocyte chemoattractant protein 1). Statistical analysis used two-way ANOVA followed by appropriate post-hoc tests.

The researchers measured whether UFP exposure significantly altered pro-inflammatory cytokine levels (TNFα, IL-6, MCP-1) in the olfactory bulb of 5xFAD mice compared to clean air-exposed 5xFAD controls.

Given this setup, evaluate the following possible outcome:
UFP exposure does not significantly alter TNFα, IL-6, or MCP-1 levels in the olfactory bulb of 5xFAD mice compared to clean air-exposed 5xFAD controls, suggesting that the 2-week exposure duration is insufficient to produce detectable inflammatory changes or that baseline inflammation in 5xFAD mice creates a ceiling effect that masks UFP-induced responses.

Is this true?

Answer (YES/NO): NO